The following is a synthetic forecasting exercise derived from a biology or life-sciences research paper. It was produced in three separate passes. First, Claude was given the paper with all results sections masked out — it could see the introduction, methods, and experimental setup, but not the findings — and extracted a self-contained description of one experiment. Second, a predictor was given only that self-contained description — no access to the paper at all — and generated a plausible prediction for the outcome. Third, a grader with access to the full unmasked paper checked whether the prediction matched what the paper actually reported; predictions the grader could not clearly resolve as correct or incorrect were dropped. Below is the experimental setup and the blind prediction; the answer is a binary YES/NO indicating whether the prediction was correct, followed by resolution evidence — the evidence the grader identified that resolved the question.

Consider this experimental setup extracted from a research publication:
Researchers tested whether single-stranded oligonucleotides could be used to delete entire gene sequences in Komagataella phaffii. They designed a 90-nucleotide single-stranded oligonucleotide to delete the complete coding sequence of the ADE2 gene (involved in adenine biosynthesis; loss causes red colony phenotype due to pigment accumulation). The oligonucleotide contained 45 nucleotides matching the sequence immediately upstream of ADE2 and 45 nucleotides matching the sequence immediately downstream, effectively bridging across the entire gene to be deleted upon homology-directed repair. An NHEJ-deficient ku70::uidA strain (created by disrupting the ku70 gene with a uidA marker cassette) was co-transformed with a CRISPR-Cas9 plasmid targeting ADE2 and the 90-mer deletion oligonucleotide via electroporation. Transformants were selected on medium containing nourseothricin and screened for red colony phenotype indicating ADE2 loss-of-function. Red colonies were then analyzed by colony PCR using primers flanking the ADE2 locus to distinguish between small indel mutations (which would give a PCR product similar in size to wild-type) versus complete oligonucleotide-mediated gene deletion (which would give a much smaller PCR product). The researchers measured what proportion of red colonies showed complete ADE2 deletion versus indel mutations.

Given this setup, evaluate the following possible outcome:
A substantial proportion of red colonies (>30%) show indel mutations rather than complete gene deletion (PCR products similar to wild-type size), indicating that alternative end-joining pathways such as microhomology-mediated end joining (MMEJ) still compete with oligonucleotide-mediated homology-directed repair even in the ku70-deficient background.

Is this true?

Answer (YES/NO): NO